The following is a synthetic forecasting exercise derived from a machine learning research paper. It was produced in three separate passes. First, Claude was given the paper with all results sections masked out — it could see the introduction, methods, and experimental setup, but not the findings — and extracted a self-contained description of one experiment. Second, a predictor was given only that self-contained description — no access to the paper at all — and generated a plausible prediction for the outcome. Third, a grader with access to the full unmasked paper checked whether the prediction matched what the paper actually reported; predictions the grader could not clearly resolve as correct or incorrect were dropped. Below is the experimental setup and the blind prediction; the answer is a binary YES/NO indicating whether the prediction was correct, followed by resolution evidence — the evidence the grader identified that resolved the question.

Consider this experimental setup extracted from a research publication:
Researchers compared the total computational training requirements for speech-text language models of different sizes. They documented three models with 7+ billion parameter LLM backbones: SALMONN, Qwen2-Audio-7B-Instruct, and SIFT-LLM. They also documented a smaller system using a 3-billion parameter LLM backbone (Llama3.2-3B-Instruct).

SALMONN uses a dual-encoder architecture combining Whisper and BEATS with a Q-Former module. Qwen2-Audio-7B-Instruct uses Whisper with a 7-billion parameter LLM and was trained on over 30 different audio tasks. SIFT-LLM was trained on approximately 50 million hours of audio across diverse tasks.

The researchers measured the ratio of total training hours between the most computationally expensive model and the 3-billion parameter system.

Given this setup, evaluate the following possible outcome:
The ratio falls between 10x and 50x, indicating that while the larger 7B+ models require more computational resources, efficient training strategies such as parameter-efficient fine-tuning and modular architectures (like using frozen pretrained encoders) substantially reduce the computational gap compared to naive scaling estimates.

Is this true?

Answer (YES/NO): NO